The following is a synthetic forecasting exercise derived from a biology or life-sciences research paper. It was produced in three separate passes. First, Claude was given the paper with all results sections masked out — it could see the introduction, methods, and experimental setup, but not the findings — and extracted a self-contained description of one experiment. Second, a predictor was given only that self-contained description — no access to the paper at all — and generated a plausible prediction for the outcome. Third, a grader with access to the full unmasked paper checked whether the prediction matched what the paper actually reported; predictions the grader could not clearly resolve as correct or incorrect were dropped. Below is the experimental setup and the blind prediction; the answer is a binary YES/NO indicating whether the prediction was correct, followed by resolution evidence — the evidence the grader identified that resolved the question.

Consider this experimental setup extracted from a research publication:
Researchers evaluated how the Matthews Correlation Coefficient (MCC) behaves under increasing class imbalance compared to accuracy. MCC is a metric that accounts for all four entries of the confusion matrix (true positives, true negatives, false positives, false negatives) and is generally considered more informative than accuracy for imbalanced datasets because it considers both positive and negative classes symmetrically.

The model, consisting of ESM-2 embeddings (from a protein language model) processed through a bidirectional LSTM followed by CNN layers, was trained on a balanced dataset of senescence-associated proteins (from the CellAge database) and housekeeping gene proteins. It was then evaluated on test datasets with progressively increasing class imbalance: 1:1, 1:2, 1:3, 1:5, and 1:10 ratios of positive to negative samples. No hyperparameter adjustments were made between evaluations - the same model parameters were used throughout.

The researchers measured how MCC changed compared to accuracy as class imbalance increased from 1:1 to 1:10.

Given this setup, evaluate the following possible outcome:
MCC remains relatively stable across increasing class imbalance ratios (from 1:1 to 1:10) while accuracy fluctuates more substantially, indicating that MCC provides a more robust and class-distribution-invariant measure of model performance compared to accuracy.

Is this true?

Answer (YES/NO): NO